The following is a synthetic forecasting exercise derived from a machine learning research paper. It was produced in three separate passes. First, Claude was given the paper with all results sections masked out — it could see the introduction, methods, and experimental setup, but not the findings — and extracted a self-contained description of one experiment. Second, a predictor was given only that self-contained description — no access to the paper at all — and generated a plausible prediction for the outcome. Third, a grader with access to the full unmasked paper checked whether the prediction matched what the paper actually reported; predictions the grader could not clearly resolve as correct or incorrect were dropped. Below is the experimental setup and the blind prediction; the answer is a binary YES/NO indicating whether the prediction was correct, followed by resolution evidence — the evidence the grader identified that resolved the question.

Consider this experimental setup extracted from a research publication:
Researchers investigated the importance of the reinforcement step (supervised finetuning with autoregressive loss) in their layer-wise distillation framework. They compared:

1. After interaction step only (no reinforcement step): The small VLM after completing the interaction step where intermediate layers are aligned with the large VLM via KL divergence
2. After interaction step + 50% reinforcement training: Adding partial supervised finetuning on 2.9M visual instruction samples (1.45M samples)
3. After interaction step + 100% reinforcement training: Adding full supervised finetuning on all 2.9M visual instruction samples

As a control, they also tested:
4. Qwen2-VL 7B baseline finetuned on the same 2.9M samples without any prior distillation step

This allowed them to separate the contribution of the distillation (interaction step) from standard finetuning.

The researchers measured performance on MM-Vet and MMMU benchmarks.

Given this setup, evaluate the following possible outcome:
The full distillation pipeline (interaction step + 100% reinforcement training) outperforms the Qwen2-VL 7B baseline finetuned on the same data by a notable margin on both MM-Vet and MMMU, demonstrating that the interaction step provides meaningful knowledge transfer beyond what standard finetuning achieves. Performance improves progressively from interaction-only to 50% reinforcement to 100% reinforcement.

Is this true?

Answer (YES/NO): YES